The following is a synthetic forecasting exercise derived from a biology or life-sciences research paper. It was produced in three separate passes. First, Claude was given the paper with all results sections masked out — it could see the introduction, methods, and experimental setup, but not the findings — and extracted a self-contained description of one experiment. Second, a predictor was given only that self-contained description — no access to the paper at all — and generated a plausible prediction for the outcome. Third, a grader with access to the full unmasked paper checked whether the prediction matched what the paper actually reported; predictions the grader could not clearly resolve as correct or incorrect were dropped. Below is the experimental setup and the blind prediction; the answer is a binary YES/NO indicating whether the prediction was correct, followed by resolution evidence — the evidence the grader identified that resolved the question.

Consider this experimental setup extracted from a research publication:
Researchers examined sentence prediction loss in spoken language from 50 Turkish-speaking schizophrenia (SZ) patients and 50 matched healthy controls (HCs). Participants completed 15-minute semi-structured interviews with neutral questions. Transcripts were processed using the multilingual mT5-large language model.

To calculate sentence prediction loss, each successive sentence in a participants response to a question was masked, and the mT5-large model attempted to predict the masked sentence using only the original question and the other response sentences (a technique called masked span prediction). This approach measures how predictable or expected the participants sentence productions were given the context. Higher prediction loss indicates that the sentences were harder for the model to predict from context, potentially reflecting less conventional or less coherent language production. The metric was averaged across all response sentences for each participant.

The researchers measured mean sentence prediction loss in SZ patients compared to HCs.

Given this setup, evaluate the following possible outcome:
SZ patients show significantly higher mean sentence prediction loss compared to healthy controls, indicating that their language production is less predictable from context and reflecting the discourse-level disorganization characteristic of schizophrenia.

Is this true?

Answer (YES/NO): YES